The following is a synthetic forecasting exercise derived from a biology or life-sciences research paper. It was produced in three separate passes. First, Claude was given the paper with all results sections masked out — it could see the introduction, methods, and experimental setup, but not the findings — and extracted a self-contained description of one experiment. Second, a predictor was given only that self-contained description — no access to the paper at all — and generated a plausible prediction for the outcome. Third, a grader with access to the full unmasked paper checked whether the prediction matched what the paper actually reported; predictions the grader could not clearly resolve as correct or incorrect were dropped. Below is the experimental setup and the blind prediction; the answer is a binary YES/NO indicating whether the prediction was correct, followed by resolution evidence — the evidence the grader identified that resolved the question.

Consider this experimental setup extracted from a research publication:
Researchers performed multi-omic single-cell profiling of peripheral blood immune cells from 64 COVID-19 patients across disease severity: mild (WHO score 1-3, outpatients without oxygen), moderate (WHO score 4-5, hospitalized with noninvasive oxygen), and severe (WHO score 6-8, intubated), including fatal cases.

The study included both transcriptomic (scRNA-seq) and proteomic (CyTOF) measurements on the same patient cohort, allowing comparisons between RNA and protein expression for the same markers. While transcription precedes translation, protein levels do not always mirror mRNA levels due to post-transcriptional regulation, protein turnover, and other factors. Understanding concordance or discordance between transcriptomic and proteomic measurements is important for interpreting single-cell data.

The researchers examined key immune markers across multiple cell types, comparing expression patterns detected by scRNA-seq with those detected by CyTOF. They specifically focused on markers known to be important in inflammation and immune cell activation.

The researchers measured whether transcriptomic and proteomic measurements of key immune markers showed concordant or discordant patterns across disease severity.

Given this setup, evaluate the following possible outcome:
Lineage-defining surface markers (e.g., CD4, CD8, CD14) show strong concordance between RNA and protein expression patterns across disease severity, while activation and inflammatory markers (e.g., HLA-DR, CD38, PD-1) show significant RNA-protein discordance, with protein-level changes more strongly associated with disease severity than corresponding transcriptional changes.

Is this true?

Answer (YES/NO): NO